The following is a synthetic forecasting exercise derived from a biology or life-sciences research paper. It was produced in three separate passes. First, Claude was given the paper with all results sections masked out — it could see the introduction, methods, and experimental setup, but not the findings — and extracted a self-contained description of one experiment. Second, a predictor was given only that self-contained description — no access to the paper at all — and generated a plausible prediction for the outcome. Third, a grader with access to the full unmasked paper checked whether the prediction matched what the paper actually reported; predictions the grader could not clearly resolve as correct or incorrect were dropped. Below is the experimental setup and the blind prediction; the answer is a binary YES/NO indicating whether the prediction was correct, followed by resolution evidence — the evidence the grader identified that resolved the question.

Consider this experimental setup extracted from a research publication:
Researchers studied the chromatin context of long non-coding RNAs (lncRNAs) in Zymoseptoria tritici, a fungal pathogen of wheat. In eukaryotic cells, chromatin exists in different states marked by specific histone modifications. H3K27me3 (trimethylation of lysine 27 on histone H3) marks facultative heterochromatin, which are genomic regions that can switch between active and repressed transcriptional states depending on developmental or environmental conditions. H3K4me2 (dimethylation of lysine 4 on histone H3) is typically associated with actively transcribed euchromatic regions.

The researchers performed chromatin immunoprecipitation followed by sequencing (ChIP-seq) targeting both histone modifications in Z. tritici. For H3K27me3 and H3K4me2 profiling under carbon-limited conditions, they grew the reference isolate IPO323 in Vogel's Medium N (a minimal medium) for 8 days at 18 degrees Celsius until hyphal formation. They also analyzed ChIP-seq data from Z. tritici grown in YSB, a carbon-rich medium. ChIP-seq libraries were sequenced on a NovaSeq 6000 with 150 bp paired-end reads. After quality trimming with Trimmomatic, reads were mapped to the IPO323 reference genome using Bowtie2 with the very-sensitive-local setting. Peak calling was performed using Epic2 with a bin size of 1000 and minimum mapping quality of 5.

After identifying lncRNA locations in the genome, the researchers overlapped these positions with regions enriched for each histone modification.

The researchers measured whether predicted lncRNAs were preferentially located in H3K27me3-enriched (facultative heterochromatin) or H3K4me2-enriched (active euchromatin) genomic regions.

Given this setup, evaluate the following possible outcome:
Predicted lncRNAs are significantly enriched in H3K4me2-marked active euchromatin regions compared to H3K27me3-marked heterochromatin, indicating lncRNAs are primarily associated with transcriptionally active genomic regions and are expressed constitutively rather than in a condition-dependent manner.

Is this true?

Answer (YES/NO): NO